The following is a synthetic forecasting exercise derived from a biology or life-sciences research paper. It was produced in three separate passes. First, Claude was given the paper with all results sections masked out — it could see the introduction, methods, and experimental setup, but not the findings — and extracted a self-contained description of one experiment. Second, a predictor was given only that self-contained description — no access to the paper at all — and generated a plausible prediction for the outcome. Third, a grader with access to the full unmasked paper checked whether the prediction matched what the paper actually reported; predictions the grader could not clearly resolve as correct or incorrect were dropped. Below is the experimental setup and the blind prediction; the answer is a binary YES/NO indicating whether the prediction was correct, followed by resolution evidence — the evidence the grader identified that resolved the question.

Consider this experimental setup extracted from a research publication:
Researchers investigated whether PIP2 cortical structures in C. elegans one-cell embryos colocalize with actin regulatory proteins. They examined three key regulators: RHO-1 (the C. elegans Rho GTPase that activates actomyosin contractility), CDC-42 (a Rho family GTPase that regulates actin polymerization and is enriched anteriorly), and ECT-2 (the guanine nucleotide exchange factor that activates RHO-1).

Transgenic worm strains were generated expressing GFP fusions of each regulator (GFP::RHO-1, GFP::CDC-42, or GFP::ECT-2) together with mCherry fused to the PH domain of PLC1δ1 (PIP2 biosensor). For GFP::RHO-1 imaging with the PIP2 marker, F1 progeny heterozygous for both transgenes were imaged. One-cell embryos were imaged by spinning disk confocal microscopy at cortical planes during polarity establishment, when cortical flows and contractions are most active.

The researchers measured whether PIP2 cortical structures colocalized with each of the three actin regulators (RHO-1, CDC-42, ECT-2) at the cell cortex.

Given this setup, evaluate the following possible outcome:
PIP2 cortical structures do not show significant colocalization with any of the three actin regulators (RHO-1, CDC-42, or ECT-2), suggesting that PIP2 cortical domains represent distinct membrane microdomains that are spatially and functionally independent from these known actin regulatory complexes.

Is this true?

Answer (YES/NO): NO